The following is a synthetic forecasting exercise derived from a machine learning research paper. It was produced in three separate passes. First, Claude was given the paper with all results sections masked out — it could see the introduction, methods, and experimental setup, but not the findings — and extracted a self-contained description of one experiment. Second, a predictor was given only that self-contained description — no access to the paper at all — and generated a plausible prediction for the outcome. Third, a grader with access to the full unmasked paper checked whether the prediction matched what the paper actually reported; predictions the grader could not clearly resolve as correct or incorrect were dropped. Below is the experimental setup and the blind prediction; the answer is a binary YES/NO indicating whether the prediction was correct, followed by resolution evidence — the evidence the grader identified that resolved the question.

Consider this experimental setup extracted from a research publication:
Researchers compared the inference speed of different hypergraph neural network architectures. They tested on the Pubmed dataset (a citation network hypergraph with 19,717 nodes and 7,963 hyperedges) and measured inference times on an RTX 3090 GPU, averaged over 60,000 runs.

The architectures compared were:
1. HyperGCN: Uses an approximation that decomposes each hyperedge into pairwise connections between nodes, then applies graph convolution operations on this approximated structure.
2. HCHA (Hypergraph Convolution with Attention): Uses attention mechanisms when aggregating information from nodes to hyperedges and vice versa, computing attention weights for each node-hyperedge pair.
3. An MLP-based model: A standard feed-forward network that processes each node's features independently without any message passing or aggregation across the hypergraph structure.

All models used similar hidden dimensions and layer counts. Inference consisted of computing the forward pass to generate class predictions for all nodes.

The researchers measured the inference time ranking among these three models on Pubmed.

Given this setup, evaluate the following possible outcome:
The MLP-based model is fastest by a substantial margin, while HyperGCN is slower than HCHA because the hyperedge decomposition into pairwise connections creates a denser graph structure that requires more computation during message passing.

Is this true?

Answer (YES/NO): NO